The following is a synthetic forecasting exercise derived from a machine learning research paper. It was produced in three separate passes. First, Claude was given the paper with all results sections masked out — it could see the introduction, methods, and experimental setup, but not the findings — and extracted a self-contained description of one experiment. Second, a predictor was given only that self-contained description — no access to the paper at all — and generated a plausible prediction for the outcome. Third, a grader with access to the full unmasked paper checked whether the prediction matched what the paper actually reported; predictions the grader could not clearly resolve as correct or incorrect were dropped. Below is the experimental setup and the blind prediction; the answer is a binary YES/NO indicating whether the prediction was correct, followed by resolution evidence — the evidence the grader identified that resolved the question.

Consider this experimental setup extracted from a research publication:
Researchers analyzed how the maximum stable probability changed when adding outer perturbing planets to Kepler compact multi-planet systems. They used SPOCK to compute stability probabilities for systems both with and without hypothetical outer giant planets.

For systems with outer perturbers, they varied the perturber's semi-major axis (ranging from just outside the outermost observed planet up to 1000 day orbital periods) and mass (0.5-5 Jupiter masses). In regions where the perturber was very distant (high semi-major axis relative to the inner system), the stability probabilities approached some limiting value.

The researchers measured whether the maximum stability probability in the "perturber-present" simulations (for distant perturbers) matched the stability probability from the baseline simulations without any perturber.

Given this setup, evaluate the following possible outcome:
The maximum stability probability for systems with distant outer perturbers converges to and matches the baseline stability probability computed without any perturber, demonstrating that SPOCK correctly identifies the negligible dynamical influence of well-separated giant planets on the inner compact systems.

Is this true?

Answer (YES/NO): YES